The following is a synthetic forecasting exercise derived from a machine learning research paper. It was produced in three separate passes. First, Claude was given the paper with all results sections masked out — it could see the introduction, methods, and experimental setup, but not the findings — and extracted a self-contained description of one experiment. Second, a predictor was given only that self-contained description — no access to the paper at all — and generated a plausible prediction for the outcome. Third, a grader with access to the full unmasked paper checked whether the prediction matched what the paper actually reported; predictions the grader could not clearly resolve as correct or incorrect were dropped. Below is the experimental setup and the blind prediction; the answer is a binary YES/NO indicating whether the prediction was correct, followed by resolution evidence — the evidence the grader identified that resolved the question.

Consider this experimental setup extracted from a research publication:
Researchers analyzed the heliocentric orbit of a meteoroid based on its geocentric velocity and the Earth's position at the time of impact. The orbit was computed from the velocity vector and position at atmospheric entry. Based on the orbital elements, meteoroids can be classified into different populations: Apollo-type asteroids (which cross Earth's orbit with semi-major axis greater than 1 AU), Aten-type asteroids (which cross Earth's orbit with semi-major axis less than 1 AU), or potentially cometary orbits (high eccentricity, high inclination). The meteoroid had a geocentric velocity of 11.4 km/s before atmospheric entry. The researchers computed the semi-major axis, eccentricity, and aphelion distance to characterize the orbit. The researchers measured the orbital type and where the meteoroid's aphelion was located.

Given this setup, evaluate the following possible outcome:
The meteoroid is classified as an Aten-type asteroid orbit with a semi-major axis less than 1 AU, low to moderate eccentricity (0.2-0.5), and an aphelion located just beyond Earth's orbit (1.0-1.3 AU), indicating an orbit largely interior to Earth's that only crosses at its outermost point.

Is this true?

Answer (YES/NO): NO